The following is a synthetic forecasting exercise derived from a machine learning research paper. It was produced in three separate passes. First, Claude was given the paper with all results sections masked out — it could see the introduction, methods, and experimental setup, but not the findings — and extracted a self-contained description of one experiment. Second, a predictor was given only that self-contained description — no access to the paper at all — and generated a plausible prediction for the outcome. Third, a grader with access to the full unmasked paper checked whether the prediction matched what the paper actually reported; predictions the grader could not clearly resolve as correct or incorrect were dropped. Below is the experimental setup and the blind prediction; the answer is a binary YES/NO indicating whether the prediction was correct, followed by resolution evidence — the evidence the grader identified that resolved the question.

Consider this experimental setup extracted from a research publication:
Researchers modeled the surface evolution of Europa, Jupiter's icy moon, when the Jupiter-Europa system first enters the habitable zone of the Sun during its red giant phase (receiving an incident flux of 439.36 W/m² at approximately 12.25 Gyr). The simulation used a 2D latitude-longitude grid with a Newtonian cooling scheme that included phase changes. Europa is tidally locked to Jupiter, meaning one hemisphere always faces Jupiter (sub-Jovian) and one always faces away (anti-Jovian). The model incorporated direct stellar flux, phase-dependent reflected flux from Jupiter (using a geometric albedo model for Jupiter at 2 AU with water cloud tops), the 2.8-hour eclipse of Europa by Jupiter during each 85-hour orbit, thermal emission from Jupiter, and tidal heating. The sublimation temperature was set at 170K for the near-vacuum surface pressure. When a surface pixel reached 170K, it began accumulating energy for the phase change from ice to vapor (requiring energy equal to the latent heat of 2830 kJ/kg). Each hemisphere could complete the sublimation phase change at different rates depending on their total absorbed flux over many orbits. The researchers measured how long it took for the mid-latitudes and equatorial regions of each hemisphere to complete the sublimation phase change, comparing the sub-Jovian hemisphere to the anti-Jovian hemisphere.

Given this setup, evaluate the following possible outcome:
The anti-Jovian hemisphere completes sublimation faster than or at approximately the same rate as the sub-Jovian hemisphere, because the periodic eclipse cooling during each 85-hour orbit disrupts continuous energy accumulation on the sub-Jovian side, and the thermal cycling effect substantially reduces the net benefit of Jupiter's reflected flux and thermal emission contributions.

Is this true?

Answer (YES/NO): NO